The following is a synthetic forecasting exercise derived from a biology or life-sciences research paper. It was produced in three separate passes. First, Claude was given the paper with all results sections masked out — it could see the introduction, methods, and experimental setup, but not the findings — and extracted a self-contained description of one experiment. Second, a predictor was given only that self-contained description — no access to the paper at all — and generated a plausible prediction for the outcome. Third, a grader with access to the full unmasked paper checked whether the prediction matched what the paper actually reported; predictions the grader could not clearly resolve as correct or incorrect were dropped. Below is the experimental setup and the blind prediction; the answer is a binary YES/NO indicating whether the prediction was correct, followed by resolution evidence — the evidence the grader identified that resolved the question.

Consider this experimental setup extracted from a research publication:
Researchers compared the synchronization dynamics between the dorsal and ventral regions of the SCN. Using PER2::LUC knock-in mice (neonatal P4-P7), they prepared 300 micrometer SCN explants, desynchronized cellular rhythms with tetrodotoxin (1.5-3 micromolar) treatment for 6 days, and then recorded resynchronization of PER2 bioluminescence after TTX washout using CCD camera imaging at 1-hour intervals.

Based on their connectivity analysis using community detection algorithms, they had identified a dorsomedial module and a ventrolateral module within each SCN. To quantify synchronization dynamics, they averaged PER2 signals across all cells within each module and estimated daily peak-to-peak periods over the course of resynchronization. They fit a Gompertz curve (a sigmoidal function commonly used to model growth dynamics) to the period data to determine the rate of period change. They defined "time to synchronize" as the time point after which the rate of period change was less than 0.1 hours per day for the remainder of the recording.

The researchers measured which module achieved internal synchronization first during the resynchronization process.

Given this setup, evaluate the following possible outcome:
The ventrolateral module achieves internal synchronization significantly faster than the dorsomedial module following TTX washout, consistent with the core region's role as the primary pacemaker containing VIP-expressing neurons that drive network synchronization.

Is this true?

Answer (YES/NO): YES